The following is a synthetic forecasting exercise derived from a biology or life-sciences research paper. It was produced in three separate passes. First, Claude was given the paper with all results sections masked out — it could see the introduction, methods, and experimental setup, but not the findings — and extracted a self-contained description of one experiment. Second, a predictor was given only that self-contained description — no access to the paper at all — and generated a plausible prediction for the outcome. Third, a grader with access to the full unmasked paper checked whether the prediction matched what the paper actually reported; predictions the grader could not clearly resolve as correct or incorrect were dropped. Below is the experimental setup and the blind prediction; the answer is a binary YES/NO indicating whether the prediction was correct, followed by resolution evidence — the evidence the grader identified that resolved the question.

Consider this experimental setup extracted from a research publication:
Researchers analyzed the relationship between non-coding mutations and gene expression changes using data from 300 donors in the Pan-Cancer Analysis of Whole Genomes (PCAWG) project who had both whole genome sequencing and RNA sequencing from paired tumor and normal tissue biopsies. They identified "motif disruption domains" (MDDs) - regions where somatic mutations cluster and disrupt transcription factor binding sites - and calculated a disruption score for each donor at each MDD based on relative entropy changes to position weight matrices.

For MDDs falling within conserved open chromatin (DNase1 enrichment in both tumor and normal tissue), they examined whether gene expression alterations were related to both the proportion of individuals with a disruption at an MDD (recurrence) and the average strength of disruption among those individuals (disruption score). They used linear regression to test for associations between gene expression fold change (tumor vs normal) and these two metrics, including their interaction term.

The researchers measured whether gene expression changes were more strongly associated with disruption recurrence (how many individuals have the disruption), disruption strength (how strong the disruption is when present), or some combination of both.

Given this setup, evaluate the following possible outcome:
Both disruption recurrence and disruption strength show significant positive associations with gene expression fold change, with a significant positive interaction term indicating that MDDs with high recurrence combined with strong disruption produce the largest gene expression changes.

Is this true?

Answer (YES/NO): NO